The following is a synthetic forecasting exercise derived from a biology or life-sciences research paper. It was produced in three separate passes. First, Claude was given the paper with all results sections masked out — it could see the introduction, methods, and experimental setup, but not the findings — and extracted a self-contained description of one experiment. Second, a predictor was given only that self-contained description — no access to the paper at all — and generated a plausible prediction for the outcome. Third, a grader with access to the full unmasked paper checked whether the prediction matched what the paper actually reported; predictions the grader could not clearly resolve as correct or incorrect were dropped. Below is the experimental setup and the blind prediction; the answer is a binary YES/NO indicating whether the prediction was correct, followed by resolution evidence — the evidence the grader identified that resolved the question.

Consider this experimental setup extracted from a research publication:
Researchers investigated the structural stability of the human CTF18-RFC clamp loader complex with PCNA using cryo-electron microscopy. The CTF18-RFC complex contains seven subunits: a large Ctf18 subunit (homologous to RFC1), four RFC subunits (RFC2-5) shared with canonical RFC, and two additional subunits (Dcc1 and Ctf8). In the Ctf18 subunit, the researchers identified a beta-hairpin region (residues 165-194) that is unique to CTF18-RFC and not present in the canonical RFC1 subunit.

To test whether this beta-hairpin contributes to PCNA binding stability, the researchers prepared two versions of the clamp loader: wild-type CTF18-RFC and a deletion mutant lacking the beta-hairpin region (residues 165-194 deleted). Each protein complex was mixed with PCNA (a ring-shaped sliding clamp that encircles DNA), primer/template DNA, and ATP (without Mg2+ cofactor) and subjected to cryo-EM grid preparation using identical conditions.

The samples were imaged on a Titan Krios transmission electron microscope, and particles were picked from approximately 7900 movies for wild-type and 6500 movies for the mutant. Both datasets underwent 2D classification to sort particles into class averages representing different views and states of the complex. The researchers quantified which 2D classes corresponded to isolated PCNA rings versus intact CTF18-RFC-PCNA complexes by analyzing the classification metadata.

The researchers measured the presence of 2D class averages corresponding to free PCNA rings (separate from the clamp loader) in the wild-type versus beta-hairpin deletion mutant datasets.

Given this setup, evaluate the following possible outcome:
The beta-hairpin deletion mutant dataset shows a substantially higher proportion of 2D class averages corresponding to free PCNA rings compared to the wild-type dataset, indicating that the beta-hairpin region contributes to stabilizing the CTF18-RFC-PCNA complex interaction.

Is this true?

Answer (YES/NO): YES